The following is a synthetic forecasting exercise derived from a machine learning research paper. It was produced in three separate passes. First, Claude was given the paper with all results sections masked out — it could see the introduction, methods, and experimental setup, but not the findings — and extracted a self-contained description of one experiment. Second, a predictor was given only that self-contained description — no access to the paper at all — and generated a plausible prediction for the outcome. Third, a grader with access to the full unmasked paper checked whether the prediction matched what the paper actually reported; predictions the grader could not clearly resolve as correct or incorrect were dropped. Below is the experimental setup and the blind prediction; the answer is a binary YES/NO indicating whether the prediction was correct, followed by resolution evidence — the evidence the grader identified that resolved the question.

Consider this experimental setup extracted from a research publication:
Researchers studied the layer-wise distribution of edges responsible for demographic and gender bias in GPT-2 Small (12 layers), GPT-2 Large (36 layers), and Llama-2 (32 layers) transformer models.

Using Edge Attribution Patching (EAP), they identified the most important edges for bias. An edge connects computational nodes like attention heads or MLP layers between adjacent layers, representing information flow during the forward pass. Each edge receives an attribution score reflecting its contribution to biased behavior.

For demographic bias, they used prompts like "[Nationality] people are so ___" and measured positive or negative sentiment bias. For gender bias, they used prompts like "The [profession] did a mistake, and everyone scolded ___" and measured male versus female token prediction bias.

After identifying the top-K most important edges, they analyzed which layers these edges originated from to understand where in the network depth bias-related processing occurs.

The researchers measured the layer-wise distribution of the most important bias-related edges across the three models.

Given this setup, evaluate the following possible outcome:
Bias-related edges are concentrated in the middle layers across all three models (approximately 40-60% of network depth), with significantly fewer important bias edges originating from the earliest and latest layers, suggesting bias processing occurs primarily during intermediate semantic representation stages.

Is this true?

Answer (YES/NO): NO